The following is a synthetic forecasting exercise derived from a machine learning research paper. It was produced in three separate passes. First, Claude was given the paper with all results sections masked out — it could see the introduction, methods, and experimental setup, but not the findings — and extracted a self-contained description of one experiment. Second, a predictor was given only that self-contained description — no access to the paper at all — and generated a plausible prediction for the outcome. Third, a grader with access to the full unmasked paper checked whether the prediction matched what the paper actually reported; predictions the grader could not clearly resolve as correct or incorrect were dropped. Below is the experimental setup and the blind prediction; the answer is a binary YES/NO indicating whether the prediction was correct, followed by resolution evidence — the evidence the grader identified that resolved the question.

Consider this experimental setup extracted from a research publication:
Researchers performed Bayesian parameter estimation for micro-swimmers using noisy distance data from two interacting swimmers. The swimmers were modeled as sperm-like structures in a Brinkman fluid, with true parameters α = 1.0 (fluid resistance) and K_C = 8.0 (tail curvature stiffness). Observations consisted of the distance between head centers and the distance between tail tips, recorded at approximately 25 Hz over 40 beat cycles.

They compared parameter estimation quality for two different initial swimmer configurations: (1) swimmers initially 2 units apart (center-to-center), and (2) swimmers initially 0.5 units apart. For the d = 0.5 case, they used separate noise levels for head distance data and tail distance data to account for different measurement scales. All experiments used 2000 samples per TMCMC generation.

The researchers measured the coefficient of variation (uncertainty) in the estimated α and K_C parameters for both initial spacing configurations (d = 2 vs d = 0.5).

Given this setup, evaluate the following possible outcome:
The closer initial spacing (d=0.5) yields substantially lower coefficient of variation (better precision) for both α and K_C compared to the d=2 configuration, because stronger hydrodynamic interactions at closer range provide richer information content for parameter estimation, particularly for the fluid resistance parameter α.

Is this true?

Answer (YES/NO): NO